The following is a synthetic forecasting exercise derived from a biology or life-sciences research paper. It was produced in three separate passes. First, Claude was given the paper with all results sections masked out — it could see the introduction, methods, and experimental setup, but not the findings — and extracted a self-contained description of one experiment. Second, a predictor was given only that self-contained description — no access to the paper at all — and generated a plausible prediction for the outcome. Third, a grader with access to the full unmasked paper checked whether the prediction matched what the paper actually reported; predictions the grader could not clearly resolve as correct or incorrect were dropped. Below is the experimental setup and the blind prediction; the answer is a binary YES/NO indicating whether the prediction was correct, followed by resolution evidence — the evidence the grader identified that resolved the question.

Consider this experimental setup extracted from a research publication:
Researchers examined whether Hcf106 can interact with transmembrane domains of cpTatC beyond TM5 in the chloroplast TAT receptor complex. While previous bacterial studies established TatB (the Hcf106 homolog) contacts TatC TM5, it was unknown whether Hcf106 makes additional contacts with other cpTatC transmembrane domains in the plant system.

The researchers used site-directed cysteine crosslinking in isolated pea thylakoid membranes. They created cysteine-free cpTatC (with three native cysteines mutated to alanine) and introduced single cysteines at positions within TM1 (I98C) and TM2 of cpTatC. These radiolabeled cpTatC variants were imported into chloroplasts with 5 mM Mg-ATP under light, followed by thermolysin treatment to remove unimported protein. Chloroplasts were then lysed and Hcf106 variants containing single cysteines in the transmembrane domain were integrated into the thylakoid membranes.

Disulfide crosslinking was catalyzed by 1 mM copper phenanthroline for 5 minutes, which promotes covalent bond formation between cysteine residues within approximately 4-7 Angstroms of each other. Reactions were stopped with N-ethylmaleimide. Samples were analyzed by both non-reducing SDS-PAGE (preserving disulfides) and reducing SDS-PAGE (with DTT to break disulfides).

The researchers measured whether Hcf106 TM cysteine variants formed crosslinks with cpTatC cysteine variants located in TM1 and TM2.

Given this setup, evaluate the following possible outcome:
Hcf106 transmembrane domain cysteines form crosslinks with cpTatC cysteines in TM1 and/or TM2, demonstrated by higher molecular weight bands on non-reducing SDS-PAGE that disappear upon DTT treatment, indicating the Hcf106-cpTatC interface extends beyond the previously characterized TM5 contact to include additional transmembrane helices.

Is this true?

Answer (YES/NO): YES